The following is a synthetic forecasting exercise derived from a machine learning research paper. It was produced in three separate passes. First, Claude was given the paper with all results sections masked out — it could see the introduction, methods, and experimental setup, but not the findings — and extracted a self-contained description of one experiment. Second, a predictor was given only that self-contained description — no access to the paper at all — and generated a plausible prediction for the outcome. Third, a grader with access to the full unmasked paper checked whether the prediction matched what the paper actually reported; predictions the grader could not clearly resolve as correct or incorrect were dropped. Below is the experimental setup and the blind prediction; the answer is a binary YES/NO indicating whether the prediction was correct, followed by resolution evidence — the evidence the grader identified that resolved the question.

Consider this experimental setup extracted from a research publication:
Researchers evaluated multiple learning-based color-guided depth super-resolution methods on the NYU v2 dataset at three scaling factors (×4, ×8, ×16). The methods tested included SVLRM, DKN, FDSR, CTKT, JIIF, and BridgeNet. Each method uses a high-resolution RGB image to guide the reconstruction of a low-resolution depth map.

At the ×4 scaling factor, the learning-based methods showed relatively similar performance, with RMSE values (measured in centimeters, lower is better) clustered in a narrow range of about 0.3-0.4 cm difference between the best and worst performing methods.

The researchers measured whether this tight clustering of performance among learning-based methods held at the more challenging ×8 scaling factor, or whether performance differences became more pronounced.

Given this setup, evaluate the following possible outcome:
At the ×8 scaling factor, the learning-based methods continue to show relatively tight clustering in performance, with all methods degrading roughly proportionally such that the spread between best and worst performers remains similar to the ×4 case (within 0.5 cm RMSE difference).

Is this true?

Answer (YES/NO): NO